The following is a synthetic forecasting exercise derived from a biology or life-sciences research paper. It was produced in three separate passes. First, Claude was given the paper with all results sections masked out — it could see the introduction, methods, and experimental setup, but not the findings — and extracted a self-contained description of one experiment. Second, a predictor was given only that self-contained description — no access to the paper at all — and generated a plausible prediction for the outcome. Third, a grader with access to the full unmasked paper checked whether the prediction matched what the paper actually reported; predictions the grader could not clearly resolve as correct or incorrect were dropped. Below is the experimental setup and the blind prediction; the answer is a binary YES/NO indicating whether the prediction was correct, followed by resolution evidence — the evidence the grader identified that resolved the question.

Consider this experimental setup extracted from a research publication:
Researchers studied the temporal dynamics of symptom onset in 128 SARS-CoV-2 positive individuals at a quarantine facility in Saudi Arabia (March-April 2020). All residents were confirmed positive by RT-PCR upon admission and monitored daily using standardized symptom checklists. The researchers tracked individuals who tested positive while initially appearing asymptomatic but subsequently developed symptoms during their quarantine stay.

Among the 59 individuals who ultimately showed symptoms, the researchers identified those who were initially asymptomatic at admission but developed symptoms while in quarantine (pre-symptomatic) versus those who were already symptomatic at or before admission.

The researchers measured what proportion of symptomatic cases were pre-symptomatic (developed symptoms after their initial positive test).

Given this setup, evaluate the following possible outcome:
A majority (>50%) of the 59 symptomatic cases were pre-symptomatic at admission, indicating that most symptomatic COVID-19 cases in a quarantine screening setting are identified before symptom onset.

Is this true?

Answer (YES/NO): NO